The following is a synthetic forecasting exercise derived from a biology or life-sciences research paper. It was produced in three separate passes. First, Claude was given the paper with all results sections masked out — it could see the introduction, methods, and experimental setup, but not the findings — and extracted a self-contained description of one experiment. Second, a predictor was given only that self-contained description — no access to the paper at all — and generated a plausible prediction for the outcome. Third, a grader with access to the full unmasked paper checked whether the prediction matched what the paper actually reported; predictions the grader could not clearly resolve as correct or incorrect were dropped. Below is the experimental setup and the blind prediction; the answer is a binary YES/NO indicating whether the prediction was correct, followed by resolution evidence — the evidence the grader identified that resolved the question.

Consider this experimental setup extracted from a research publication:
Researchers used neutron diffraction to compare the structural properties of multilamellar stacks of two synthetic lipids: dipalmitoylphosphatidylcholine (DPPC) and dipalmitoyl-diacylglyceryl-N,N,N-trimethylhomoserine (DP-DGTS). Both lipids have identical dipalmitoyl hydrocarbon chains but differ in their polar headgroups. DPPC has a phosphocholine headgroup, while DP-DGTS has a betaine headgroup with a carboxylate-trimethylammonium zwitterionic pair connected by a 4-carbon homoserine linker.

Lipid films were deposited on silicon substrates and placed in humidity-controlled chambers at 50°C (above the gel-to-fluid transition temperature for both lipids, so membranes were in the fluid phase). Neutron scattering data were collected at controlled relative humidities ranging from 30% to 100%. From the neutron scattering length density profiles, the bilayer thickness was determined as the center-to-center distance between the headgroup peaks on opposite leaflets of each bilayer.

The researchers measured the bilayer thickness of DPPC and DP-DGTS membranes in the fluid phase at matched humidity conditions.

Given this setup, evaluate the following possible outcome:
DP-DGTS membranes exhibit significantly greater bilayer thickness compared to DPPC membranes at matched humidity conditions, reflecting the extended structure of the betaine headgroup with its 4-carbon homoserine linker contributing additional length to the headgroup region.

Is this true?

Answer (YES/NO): YES